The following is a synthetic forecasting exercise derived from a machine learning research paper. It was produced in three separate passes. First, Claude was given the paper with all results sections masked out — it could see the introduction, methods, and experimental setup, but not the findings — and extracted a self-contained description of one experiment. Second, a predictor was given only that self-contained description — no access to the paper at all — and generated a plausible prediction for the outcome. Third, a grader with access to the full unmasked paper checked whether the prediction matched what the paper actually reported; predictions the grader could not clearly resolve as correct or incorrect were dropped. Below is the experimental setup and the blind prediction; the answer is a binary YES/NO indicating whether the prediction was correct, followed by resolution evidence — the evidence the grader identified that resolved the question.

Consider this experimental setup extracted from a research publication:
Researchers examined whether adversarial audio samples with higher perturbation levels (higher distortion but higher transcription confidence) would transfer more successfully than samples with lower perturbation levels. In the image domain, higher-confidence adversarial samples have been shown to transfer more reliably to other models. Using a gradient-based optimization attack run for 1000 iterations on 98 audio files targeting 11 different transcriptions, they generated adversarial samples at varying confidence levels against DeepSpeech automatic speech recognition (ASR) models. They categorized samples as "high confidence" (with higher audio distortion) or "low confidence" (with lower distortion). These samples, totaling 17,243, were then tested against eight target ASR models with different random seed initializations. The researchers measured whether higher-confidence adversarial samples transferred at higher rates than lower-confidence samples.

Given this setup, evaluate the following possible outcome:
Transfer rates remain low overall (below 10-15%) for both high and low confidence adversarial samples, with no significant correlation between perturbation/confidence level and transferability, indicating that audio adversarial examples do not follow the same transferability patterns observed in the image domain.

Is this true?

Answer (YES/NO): NO